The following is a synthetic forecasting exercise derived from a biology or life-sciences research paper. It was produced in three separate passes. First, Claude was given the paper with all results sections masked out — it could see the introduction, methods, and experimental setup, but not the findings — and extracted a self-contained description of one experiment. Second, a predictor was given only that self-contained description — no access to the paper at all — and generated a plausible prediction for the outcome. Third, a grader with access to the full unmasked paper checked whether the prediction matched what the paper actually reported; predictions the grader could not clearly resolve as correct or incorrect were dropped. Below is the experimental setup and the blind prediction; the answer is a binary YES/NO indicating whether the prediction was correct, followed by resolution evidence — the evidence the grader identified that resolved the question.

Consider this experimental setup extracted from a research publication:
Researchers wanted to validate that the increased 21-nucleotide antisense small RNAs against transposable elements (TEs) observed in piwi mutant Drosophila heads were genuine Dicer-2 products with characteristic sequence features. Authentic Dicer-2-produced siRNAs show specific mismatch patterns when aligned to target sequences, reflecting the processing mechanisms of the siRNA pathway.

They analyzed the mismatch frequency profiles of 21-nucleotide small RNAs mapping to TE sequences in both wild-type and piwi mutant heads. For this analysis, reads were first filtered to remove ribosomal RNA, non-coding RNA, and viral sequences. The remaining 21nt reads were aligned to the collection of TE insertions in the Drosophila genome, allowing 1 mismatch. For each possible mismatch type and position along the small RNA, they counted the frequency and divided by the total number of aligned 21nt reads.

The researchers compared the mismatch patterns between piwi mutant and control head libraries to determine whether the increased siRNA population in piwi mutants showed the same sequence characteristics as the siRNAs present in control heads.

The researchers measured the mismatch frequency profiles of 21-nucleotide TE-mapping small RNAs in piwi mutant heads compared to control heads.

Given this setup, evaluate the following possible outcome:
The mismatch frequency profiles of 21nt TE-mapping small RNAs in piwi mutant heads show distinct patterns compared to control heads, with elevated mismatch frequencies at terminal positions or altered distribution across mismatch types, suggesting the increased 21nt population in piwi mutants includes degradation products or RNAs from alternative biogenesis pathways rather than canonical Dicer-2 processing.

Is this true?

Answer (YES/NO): NO